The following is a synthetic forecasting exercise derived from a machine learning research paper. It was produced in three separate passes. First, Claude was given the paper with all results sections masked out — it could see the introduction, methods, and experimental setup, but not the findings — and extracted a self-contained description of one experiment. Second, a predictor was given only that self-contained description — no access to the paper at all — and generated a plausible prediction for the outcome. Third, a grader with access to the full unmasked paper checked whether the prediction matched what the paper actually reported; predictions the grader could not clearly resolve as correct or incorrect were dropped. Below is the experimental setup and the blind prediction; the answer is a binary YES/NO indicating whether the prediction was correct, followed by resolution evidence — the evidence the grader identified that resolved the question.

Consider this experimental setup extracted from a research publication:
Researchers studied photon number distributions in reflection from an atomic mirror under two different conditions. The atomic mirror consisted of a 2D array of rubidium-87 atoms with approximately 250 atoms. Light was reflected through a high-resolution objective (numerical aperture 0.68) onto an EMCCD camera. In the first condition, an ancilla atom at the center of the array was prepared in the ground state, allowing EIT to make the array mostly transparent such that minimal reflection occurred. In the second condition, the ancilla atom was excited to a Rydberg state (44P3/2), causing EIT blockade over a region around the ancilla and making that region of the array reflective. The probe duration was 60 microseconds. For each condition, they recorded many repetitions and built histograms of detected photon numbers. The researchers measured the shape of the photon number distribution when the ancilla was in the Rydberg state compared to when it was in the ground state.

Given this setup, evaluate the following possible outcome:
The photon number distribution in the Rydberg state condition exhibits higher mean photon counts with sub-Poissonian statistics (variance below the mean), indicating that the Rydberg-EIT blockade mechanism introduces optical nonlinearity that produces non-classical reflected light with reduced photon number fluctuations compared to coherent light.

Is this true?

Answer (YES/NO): NO